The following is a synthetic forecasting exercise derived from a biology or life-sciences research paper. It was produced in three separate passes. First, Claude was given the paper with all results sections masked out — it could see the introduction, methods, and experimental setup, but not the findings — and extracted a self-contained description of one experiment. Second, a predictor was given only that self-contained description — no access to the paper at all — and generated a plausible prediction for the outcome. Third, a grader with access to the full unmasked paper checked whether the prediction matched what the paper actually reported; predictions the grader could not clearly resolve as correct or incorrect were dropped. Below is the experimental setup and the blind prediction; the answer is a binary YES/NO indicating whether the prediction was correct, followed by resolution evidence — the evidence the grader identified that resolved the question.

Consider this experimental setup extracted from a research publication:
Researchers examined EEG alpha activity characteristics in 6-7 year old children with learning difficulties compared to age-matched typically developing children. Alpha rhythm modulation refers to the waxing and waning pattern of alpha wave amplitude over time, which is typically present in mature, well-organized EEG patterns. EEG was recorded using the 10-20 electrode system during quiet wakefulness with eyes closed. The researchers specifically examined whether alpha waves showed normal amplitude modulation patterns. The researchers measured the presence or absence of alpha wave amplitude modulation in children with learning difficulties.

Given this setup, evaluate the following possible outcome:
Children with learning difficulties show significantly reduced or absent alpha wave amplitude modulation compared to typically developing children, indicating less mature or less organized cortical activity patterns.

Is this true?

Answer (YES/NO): YES